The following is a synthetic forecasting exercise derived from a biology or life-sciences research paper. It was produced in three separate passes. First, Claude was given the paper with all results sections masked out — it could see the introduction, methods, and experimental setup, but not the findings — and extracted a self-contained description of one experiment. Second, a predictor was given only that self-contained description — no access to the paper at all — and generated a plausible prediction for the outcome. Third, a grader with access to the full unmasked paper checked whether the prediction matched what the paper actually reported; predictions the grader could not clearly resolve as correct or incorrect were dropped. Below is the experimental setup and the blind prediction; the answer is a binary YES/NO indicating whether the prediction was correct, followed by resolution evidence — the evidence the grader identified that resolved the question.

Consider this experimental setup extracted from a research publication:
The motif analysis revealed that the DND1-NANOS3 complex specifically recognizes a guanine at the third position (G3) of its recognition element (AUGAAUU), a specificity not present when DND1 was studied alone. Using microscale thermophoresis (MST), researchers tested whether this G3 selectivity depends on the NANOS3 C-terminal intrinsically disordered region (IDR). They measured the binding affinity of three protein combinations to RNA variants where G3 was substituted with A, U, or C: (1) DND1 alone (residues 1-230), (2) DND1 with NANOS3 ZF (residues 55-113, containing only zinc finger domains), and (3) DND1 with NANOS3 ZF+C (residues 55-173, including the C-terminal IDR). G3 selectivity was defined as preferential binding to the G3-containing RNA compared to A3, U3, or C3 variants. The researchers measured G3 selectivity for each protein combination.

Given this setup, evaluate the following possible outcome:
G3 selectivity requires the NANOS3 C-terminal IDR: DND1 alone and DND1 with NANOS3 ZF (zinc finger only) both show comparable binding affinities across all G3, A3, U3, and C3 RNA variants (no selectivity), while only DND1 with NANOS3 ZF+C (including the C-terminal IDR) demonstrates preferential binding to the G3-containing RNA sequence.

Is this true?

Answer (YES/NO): YES